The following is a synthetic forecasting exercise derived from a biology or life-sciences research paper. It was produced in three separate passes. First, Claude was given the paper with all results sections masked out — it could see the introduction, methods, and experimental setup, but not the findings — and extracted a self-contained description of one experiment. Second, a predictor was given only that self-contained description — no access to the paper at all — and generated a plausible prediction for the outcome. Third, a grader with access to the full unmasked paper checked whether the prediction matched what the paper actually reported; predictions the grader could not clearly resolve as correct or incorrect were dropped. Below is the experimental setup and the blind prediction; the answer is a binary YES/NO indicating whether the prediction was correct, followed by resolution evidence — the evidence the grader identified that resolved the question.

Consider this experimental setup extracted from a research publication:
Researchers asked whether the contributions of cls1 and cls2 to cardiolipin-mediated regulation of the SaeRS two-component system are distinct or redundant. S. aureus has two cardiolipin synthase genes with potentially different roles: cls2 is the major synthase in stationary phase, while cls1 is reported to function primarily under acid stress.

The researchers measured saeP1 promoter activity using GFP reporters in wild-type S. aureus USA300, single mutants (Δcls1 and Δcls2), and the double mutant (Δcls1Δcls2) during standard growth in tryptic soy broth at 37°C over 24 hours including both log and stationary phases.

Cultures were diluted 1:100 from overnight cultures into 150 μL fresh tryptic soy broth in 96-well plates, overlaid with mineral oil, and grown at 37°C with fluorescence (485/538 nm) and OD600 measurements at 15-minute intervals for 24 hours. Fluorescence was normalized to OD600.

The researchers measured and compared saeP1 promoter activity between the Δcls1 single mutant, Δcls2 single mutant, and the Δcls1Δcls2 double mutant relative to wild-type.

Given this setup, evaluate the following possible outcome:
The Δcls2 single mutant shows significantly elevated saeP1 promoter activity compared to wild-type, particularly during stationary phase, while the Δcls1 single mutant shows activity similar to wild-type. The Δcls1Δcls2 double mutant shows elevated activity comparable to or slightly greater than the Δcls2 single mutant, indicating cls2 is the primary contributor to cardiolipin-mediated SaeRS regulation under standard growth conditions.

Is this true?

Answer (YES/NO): NO